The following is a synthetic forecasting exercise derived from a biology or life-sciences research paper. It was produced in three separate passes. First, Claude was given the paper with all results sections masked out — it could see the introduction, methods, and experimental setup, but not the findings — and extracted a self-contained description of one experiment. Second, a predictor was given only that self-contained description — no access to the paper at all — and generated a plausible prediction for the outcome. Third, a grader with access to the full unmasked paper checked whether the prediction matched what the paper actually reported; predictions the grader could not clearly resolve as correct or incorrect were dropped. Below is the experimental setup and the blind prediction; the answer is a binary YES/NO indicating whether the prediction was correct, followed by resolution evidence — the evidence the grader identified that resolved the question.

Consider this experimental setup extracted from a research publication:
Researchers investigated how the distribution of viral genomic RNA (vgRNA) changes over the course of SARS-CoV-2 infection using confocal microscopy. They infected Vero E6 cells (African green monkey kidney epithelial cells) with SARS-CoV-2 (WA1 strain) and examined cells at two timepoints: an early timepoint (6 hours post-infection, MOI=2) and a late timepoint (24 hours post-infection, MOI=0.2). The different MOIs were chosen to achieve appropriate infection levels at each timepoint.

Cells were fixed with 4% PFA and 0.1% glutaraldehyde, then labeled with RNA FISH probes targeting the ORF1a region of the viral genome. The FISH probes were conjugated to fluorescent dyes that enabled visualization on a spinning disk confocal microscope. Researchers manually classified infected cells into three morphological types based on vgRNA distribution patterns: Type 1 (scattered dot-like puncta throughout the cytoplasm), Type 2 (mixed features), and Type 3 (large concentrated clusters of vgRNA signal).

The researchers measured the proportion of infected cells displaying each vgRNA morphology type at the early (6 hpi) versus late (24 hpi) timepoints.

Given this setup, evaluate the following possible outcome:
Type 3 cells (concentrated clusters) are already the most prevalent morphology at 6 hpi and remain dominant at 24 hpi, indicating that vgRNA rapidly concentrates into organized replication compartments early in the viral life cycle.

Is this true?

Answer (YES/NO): NO